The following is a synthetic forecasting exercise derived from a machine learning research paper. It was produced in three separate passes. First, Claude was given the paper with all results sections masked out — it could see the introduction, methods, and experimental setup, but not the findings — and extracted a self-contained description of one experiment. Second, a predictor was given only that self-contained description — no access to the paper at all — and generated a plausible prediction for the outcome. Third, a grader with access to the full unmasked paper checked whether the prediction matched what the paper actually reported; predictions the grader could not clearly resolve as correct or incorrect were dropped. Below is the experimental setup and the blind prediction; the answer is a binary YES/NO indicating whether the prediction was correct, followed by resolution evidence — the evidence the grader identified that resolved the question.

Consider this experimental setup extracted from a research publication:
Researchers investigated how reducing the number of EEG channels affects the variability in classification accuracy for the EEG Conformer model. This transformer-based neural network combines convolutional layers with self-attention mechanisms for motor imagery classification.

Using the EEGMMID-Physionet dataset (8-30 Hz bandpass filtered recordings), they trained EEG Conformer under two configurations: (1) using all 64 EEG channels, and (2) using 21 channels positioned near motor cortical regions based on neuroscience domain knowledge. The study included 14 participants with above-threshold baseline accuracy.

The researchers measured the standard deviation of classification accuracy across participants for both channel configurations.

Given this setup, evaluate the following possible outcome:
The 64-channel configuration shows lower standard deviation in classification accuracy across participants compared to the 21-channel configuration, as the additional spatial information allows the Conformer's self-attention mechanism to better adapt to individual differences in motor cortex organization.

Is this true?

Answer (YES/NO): YES